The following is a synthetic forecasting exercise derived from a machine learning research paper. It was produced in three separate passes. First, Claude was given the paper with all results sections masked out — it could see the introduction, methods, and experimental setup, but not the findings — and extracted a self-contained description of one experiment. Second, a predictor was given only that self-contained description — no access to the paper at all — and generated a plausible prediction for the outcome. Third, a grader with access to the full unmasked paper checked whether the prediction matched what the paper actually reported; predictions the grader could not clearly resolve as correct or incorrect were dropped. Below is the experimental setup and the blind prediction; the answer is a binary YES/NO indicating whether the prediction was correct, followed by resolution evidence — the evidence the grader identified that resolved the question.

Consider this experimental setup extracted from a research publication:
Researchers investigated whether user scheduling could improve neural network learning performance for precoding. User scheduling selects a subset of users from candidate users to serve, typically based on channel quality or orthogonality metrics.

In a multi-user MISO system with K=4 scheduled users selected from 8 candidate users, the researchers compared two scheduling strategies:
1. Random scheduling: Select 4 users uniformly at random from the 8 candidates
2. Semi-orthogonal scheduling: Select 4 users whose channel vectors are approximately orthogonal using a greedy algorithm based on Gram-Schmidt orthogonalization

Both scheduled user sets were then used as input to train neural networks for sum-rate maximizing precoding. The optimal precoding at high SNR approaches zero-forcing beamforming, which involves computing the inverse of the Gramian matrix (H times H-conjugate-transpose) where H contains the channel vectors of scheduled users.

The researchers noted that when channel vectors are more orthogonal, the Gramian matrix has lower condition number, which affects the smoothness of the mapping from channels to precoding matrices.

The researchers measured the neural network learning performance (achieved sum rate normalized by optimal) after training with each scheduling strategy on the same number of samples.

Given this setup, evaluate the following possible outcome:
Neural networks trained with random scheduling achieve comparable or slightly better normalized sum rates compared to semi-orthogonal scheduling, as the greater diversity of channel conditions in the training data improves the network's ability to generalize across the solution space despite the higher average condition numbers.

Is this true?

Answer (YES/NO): NO